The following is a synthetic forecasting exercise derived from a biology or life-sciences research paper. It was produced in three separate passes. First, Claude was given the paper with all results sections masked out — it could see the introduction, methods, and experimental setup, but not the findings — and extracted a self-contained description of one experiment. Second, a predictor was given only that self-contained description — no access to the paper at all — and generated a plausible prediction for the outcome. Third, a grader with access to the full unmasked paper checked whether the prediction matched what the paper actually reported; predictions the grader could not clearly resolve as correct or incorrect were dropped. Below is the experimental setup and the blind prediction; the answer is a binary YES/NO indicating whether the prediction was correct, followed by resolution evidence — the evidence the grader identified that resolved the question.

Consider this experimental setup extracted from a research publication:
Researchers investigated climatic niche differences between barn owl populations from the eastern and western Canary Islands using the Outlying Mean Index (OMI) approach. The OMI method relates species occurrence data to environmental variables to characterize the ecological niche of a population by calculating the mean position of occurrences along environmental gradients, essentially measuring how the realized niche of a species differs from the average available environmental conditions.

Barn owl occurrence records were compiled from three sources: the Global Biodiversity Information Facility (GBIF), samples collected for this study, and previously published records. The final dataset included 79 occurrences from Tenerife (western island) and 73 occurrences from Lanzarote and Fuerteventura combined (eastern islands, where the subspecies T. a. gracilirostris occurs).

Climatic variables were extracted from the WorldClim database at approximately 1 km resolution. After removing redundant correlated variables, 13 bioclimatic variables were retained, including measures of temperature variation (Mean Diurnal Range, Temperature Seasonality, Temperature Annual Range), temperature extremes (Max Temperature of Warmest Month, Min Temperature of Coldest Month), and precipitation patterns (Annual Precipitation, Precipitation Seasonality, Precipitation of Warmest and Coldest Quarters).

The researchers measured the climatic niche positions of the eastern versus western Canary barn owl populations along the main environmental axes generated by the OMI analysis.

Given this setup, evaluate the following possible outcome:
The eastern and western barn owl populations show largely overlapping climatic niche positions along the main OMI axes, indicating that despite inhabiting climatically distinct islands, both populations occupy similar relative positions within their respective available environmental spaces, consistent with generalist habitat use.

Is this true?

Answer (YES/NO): NO